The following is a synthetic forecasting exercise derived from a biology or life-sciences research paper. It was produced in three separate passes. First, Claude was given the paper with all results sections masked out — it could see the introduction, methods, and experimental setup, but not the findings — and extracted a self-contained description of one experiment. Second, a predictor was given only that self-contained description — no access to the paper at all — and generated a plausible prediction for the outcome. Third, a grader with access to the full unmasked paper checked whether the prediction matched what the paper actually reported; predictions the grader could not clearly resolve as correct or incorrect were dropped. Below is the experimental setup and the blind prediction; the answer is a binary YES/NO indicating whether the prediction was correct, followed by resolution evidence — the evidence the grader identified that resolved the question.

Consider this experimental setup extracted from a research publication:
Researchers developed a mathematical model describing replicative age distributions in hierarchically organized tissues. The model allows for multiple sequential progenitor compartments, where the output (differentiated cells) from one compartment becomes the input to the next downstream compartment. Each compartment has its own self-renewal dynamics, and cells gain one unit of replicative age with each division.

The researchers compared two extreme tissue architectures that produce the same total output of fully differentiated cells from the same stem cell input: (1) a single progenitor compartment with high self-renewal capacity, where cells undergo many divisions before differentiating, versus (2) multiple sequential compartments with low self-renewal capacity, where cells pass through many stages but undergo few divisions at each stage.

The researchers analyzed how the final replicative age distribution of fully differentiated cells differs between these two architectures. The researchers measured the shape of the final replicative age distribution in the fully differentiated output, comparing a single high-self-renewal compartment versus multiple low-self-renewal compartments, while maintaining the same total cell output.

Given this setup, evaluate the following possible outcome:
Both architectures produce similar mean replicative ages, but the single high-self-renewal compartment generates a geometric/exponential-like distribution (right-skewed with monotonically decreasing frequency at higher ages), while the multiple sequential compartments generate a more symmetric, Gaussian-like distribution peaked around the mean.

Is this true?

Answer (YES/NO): NO